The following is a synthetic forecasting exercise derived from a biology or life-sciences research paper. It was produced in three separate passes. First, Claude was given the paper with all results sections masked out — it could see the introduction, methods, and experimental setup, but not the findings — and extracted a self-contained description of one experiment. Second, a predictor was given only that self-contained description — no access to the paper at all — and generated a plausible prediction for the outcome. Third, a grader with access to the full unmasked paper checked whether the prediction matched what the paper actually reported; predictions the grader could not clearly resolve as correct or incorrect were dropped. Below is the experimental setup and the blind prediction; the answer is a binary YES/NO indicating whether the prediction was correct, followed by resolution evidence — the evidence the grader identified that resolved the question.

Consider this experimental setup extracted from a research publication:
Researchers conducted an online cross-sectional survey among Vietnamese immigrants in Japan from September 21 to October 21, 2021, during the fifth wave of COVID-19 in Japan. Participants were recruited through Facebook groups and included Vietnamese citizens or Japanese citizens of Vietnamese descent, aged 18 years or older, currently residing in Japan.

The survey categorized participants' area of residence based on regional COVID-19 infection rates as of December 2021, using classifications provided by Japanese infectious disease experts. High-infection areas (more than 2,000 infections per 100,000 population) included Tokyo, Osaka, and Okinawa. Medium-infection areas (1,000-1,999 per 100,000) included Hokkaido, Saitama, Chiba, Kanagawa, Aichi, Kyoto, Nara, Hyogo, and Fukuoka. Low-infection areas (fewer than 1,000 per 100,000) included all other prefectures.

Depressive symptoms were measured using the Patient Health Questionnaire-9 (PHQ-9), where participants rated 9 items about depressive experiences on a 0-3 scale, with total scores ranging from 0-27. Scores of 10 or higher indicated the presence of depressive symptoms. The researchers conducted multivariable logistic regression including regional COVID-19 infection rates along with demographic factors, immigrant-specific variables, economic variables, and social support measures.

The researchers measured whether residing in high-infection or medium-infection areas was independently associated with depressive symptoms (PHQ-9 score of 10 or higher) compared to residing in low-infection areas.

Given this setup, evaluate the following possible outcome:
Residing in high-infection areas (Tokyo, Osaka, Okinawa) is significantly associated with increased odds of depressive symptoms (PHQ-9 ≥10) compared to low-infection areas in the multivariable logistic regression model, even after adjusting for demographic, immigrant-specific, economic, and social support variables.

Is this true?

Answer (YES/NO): NO